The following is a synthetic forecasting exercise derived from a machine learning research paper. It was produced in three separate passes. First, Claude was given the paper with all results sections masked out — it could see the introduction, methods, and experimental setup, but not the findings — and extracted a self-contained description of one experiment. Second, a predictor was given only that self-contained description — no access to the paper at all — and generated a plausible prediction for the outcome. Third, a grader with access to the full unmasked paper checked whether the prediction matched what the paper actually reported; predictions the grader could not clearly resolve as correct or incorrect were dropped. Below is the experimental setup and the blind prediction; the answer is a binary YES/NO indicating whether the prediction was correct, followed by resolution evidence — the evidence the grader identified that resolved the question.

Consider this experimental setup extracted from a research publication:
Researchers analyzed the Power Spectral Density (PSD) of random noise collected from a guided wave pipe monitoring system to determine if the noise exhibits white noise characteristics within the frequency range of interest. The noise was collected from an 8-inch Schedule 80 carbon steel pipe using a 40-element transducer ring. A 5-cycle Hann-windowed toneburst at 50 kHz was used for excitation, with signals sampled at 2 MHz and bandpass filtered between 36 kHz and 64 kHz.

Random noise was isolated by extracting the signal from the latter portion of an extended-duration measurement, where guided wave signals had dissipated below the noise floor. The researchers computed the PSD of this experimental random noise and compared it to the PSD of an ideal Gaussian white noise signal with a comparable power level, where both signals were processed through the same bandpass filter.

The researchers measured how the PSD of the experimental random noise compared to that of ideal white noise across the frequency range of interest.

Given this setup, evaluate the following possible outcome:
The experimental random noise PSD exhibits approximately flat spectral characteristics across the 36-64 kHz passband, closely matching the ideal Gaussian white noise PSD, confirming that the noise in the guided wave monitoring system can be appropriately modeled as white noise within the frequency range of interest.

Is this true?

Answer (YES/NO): YES